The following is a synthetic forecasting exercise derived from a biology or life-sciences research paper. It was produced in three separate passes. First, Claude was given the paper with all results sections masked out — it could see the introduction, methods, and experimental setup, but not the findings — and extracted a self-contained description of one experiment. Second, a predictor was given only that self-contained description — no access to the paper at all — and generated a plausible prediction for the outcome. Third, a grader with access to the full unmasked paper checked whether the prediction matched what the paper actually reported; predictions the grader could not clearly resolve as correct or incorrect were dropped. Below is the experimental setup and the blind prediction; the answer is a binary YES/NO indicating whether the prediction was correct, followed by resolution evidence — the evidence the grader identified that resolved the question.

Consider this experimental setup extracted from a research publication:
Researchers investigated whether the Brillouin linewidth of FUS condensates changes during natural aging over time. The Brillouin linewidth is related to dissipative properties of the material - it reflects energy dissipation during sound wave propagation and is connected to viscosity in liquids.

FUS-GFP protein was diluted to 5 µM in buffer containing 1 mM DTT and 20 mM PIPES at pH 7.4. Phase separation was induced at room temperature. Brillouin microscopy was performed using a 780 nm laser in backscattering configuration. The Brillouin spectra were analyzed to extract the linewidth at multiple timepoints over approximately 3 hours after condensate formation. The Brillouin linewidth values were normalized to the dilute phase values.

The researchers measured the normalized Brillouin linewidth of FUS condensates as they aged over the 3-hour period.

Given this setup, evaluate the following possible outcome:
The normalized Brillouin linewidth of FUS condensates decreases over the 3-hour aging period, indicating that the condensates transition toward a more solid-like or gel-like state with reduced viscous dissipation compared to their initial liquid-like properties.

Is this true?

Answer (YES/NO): NO